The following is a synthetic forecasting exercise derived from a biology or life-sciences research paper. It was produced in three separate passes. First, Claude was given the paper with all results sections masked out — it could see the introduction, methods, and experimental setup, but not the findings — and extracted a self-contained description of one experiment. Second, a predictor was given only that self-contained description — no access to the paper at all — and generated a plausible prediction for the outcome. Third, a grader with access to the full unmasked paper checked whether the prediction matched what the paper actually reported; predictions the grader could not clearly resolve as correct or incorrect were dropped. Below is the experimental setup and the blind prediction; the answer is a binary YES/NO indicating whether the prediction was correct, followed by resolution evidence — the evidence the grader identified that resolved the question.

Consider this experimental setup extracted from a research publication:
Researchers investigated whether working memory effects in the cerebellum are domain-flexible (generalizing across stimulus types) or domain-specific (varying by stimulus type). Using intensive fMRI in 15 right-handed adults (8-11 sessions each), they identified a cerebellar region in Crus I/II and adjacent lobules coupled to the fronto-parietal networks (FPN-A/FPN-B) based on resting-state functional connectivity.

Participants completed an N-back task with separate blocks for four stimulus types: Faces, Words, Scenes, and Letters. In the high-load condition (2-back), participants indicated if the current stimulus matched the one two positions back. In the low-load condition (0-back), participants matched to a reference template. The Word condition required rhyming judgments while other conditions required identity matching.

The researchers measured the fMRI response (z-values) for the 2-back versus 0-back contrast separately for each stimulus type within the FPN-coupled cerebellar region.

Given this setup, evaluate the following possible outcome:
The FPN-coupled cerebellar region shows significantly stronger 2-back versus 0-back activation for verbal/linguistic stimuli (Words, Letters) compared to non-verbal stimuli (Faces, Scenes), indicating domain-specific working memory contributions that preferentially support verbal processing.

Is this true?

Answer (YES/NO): NO